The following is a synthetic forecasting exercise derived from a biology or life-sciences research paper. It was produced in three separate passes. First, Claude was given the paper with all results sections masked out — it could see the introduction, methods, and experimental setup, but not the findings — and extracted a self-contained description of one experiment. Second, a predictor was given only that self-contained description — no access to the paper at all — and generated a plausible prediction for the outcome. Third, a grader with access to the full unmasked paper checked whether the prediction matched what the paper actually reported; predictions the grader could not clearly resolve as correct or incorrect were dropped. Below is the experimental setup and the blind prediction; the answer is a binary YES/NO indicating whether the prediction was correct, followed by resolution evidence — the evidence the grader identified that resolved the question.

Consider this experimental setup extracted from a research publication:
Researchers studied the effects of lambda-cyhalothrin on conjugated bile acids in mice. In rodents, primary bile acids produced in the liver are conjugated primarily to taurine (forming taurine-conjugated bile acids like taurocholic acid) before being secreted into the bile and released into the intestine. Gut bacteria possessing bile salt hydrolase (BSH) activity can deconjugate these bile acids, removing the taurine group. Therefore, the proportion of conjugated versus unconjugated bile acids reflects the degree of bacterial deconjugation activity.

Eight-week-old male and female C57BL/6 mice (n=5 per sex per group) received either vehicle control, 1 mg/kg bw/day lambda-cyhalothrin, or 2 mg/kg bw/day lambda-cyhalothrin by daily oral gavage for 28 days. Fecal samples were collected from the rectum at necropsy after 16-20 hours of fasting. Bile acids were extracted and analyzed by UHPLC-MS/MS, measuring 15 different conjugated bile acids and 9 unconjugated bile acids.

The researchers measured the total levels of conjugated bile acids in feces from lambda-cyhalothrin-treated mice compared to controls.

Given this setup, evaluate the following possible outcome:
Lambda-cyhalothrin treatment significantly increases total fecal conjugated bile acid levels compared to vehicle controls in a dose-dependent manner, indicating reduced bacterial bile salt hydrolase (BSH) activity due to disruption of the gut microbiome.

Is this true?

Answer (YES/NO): NO